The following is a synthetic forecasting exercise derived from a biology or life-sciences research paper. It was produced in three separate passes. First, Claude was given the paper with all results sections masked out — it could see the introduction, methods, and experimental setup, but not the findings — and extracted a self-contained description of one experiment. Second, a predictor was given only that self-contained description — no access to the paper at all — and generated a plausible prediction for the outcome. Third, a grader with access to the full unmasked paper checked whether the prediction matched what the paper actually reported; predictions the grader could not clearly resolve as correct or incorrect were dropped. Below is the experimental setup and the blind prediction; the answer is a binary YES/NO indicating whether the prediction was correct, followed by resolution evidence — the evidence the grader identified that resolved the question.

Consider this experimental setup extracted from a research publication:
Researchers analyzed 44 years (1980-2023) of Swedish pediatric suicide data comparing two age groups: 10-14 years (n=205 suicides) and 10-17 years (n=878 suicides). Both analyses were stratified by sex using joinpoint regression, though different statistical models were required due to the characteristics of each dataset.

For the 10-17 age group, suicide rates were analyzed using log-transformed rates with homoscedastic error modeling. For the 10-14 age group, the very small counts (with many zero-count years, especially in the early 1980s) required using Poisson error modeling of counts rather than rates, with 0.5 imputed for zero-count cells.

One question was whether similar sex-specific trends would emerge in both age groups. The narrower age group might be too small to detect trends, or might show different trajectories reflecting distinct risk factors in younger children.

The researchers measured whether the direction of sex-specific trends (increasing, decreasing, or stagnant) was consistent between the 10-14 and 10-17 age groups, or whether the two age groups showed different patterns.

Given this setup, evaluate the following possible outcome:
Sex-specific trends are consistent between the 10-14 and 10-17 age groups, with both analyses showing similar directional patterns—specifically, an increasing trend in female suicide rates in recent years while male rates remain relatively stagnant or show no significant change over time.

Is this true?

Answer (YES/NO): YES